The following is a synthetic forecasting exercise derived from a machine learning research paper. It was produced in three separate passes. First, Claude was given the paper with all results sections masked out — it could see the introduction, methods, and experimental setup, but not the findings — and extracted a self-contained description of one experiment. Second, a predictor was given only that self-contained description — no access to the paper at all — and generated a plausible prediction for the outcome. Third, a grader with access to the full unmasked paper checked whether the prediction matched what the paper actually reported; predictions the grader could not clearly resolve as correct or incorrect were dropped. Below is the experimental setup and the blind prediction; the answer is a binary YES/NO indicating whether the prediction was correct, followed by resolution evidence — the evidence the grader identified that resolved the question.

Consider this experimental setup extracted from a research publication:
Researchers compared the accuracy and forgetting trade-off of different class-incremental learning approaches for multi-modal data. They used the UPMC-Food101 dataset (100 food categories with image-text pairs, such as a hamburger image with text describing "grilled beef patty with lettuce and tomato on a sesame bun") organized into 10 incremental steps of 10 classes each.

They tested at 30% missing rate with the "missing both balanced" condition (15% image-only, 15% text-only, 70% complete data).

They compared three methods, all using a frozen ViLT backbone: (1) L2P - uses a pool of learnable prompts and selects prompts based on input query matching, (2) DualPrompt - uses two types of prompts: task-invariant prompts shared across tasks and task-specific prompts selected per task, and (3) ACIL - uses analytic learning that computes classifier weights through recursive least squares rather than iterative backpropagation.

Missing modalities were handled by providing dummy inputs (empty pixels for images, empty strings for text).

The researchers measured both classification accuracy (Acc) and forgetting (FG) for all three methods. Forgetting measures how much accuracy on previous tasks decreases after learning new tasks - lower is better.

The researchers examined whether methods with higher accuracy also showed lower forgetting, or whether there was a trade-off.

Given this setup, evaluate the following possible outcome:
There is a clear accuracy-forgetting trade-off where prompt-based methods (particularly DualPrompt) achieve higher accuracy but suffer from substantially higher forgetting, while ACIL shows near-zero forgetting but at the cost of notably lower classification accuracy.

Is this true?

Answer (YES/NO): NO